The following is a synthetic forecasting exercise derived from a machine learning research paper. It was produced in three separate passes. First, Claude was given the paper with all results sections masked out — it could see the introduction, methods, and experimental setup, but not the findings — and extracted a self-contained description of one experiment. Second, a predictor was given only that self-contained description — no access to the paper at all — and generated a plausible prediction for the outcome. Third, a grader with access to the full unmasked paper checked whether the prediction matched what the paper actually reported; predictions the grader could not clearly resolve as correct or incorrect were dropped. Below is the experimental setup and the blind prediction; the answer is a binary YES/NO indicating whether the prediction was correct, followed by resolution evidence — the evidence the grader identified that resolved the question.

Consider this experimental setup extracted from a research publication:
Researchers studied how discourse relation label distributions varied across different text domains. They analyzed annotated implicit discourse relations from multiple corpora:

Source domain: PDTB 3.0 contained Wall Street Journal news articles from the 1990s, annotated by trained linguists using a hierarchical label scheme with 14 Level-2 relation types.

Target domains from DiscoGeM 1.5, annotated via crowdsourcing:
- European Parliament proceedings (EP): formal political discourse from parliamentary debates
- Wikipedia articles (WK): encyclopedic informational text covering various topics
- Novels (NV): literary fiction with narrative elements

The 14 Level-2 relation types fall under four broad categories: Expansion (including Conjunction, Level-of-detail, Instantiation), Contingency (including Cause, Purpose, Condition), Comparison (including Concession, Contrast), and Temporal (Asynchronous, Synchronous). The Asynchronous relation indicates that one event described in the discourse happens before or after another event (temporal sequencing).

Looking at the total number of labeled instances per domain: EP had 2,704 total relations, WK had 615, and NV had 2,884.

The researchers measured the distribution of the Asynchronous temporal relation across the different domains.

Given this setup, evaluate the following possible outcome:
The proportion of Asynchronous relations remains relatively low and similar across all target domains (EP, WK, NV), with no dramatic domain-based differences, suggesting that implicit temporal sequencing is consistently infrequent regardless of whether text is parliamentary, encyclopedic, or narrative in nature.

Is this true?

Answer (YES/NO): NO